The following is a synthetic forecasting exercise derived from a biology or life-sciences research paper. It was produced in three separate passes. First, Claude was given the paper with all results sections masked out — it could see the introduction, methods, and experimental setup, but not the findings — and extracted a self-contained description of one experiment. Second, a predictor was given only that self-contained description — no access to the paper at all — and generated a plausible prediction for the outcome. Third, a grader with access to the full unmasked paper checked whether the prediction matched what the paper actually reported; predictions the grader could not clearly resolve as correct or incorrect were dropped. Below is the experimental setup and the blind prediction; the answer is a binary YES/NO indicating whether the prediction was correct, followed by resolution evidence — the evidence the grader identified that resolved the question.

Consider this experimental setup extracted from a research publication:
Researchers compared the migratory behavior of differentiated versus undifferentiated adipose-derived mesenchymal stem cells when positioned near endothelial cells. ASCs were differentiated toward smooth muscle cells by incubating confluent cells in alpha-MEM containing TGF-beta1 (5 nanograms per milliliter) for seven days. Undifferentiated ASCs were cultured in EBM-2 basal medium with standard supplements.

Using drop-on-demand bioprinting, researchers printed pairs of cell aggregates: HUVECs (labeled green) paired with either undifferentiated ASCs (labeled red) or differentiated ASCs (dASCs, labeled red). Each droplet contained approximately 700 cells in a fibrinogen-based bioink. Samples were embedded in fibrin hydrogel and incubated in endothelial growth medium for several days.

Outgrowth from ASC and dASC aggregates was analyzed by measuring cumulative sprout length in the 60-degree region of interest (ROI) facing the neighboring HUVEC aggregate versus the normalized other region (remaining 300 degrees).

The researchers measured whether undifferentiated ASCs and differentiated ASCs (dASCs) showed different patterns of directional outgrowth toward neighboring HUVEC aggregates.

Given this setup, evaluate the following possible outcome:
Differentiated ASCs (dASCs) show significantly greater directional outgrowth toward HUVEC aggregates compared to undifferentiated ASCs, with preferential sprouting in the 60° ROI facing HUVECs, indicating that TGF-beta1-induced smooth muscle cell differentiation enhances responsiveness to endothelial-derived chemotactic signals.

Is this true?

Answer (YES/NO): NO